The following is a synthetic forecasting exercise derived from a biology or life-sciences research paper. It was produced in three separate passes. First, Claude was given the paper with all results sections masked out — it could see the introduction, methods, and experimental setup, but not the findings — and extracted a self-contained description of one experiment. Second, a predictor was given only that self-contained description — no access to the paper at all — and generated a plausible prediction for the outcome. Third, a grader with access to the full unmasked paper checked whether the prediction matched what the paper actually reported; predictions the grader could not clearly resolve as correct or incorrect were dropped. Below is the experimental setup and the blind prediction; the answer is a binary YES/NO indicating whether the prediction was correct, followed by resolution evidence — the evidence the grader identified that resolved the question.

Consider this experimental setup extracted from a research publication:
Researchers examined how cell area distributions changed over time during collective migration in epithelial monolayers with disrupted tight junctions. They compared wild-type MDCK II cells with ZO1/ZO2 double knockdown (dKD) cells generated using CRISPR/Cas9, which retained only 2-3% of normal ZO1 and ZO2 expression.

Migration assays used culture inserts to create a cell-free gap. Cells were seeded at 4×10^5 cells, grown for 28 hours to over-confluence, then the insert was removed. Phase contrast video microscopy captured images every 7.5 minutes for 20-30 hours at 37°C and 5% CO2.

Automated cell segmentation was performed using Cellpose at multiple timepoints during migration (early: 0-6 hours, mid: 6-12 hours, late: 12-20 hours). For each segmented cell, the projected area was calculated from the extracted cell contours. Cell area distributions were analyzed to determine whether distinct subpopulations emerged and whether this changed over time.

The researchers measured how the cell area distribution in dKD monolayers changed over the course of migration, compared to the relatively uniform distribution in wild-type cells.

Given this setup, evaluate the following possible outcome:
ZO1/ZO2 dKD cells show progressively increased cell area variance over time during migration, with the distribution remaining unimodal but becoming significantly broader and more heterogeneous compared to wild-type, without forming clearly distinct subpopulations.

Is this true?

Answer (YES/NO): NO